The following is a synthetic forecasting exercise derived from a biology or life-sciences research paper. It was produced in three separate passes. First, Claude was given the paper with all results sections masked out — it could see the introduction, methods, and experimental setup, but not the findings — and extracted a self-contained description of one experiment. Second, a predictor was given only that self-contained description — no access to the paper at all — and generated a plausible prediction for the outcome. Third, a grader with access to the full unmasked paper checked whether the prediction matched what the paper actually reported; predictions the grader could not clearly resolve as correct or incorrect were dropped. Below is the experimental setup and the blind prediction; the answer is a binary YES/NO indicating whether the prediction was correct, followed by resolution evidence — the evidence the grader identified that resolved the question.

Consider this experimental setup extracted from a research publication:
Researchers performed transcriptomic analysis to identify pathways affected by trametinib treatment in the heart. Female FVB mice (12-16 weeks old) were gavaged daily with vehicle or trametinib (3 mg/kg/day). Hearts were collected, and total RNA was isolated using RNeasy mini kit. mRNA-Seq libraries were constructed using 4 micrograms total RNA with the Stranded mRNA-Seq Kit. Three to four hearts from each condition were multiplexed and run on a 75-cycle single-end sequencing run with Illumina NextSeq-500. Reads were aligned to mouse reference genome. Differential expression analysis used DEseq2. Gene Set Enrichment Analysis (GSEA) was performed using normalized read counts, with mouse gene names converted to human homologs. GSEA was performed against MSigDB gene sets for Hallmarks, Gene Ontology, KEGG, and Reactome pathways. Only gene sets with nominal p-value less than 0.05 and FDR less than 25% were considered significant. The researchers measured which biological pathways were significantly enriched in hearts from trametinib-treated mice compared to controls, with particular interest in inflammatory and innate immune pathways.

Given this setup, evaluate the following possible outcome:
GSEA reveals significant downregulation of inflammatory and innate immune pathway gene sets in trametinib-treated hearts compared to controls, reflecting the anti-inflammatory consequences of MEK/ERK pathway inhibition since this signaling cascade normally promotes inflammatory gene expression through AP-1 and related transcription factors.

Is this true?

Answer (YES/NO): NO